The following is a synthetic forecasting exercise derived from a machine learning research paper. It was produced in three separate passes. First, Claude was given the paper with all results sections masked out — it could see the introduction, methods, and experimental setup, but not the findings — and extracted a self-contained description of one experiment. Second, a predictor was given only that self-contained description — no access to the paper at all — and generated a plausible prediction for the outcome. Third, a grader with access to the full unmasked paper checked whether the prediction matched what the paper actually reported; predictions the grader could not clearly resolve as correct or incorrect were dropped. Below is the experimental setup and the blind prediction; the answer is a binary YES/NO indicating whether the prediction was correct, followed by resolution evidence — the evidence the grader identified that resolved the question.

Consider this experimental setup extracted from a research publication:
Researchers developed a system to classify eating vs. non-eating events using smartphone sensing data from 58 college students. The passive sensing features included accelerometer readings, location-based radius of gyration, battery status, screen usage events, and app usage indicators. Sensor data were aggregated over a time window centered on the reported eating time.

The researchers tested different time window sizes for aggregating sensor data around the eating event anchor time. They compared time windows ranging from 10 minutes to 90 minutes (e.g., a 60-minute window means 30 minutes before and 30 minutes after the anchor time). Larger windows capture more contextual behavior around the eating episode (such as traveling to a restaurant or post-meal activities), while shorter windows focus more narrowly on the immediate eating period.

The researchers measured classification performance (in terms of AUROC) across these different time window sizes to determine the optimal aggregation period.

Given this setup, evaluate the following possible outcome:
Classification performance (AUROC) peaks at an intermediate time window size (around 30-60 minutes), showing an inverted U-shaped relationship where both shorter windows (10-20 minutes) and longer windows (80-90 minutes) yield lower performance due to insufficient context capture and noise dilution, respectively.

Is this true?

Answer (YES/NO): NO